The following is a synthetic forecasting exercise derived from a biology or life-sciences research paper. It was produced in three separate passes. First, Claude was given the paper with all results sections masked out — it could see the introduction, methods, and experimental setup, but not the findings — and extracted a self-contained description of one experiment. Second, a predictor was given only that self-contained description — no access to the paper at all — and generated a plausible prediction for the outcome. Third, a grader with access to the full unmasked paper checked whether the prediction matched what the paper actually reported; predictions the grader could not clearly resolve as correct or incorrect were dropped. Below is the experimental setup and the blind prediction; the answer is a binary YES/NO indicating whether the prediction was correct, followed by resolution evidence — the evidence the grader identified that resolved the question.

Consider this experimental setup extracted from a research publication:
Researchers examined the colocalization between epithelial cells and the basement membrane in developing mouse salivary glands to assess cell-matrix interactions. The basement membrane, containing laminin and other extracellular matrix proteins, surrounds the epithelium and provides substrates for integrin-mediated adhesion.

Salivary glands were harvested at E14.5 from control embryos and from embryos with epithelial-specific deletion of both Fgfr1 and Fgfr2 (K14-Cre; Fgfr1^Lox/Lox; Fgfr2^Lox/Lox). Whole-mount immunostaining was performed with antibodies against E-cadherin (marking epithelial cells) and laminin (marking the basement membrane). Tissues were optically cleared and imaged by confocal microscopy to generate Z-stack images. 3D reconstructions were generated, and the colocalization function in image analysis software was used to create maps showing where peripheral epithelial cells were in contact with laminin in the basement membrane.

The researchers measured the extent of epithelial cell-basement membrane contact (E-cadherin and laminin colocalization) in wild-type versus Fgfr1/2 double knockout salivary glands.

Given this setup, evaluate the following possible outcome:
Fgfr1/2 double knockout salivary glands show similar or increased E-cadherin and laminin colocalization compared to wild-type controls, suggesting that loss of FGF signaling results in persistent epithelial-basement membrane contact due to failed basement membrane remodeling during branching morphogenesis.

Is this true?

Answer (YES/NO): NO